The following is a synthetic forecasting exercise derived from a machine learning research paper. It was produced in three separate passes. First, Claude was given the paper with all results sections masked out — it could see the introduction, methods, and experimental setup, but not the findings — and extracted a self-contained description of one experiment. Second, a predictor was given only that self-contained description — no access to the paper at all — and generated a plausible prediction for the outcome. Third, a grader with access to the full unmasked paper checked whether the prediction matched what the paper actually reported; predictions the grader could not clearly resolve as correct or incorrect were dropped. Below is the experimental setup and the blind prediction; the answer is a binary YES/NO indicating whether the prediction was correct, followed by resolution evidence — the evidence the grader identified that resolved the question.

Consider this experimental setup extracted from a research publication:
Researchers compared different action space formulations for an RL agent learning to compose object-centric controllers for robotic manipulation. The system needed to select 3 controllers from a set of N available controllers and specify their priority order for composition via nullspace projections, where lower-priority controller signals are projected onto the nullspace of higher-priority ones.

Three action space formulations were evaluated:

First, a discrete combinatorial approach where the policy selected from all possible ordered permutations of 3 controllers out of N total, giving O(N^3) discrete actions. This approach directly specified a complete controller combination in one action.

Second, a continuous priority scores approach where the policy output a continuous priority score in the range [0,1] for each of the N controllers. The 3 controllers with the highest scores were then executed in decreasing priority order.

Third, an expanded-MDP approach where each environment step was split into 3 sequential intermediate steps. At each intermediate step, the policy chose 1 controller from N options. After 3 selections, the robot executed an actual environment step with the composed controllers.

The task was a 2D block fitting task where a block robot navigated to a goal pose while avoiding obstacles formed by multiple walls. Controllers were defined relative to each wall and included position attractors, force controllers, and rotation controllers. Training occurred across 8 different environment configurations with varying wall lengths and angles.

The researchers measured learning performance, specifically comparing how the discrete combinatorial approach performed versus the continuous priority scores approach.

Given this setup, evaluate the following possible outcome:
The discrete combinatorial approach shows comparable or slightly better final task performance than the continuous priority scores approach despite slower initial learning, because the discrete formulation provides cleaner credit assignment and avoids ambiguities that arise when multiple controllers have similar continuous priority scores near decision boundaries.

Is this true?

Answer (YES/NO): NO